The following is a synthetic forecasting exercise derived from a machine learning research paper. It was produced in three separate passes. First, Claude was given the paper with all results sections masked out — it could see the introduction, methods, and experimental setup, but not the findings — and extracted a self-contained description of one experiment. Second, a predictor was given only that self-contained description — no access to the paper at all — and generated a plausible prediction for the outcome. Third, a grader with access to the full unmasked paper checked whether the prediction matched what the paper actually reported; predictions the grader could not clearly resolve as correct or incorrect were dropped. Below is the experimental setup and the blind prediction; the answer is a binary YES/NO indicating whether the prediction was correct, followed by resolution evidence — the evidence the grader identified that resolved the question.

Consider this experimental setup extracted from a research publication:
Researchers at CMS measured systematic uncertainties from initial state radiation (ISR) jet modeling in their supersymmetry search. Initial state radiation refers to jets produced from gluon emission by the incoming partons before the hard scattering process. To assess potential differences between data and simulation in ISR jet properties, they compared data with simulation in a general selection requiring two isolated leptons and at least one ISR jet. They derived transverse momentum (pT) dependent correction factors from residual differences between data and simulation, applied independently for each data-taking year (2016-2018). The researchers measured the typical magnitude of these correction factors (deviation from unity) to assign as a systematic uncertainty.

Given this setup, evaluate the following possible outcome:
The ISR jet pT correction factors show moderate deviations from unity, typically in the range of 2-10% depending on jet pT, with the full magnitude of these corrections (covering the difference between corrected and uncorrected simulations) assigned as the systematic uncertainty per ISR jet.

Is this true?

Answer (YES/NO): NO